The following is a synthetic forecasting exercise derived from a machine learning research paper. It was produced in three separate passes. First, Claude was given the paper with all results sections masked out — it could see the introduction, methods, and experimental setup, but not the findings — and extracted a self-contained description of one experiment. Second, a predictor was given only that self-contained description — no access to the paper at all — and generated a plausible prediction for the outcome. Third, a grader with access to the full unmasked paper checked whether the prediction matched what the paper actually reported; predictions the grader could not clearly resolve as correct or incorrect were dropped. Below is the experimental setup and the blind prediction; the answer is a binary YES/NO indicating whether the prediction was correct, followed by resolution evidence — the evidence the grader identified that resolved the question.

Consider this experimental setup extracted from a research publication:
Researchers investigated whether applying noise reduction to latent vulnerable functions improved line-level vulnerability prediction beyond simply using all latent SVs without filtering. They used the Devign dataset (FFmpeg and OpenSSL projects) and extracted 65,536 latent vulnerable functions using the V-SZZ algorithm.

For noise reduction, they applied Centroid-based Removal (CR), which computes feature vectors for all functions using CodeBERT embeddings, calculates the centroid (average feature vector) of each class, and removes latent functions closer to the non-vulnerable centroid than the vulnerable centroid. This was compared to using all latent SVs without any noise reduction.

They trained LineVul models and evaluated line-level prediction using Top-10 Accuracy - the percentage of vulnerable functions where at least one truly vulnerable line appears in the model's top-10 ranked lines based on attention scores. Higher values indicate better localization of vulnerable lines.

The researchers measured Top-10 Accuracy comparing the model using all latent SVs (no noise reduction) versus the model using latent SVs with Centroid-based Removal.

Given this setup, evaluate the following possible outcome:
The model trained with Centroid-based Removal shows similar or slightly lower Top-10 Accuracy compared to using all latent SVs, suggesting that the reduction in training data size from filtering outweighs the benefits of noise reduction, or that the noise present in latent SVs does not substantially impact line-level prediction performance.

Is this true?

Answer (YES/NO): NO